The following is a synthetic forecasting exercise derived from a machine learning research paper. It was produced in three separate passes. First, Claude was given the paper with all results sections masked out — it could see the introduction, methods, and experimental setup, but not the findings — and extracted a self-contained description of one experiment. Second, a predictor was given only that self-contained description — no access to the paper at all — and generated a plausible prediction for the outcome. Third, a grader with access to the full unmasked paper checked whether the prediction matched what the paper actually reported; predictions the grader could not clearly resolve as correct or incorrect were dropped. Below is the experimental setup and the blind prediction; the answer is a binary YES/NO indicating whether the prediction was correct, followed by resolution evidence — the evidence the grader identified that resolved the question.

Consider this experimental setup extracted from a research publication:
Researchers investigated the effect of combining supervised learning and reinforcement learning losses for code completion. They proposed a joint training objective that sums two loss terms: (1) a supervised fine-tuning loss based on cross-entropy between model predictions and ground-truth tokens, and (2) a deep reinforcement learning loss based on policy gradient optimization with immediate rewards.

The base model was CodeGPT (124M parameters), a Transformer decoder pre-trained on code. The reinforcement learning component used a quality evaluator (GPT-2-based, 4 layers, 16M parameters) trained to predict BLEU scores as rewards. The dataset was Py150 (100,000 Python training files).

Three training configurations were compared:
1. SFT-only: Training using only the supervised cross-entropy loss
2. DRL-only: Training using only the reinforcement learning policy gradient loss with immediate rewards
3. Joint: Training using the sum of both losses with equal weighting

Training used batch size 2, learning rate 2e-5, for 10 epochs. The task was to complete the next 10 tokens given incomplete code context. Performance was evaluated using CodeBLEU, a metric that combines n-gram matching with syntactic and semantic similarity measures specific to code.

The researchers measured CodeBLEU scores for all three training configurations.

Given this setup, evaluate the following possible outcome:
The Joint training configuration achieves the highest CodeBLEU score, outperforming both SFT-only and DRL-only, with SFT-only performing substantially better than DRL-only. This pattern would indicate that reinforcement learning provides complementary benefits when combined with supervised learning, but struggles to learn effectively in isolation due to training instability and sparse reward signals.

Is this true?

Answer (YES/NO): NO